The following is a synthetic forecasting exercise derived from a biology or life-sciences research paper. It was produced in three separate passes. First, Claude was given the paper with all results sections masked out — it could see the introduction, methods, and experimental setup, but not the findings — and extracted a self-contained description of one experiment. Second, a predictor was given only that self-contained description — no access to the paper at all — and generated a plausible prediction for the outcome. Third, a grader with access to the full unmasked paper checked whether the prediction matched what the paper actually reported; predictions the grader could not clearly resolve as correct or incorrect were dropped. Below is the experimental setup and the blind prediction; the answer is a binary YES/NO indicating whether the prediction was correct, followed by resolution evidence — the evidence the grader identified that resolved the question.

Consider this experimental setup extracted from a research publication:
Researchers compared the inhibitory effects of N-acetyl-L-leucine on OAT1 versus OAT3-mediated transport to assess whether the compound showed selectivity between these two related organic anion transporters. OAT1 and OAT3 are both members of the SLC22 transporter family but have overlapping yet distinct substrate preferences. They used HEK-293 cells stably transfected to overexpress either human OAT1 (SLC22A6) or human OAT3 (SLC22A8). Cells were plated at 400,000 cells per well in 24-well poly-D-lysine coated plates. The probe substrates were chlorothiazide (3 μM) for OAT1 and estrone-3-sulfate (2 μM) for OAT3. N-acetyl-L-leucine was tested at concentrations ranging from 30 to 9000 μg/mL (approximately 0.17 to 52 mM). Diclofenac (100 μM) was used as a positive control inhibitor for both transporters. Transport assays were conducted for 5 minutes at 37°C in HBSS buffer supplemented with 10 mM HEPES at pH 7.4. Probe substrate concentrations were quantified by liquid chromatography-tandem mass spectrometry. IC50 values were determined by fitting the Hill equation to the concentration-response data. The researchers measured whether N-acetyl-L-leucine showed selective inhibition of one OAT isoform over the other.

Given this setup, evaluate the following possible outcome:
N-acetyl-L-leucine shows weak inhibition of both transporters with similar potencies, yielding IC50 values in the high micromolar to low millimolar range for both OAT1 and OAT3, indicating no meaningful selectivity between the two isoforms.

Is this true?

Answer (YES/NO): NO